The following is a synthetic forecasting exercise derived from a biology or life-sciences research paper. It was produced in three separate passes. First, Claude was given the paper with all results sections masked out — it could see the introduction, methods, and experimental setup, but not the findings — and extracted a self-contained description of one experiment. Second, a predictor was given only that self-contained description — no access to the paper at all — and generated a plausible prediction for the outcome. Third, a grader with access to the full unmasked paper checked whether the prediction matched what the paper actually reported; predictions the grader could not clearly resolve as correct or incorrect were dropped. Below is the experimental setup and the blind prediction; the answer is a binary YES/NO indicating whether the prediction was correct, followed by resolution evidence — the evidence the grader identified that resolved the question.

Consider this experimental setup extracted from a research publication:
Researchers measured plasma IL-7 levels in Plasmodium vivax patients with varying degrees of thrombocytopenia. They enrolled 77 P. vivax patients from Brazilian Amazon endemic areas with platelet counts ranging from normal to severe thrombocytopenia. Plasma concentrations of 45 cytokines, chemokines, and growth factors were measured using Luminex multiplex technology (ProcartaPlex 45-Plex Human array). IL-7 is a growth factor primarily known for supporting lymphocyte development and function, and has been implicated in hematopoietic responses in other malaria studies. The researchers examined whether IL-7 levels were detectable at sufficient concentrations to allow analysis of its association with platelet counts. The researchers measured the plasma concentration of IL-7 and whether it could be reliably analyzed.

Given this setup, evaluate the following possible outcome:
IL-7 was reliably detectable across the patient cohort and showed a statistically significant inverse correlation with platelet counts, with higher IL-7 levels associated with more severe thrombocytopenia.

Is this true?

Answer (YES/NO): NO